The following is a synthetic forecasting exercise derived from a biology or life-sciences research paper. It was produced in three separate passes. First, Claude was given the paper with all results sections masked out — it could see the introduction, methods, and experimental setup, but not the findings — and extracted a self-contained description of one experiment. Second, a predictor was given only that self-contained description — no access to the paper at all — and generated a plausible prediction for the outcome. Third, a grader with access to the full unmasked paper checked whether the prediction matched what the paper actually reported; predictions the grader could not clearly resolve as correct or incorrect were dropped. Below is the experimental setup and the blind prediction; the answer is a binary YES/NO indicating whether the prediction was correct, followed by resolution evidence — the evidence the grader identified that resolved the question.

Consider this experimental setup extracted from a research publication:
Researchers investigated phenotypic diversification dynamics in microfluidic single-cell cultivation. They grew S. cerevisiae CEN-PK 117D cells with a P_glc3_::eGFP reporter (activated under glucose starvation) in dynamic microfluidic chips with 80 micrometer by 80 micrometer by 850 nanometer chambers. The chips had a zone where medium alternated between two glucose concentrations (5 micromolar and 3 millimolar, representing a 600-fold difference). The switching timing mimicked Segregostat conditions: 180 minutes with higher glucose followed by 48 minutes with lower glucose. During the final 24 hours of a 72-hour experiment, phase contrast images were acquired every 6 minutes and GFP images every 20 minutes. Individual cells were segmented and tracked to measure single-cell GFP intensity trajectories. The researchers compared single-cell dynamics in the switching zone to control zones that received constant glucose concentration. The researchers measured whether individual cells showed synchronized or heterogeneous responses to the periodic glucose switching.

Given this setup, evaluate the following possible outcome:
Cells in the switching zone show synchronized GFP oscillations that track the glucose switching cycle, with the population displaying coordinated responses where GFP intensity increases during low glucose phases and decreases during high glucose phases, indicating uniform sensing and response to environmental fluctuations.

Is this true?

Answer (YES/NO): YES